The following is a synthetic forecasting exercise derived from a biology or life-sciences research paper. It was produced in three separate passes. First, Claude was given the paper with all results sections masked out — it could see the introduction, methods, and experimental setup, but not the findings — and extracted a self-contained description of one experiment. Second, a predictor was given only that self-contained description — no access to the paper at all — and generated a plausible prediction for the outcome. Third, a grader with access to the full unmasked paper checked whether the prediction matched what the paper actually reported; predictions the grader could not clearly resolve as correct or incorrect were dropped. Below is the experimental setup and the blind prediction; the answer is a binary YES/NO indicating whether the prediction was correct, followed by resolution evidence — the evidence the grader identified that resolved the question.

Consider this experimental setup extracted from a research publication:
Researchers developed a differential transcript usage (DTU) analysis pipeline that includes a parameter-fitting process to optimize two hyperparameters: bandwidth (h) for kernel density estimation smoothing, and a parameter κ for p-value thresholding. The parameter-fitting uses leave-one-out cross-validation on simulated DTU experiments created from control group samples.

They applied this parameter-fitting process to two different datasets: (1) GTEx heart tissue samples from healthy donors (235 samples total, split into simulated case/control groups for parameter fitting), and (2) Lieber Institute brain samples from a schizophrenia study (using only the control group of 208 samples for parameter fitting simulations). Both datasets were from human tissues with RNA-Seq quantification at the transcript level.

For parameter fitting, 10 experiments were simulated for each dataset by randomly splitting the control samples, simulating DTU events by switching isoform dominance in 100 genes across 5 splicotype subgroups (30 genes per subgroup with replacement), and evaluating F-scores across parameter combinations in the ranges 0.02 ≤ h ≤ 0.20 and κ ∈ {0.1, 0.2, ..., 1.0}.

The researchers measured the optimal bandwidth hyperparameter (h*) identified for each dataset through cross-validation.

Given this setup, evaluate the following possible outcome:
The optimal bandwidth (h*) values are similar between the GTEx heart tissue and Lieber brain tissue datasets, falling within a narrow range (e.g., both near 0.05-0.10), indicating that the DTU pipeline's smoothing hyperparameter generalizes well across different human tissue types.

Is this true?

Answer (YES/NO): YES